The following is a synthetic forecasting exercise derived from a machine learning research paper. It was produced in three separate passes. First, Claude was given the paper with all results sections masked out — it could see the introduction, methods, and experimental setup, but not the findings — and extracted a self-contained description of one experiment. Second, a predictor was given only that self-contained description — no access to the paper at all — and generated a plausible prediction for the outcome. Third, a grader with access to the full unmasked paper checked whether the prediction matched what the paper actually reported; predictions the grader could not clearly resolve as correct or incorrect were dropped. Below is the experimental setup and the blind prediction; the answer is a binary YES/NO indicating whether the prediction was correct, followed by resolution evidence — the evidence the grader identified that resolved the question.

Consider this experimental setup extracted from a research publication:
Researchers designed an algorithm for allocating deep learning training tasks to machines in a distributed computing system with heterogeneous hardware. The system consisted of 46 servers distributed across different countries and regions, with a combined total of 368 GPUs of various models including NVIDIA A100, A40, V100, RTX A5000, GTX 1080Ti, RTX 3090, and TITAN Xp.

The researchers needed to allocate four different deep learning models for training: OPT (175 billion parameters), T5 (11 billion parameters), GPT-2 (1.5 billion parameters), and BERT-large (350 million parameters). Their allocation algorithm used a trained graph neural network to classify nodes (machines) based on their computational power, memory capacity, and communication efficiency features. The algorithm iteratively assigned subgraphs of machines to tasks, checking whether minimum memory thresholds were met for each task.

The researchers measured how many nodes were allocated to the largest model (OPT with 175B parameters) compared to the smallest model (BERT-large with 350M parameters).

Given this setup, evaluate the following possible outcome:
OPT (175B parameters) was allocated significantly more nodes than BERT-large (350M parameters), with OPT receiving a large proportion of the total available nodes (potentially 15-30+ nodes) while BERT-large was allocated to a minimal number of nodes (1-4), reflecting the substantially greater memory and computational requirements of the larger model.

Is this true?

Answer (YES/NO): YES